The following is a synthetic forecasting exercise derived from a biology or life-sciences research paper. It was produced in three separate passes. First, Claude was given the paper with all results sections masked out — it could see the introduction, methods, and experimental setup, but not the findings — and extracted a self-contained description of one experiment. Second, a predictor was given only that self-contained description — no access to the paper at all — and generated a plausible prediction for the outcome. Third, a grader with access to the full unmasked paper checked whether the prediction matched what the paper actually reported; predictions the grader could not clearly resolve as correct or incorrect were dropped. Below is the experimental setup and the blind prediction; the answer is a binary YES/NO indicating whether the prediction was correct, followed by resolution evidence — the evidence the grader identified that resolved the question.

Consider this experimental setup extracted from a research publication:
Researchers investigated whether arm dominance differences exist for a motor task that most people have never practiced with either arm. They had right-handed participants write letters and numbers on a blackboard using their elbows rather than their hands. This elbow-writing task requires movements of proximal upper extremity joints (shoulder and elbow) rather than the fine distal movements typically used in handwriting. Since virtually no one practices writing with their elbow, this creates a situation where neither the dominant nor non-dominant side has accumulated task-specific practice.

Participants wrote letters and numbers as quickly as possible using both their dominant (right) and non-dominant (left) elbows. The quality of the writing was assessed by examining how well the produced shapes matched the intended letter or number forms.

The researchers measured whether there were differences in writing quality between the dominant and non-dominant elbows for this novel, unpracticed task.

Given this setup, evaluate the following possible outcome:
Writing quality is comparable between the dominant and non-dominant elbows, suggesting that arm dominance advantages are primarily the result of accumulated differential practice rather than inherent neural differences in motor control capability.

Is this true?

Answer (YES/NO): YES